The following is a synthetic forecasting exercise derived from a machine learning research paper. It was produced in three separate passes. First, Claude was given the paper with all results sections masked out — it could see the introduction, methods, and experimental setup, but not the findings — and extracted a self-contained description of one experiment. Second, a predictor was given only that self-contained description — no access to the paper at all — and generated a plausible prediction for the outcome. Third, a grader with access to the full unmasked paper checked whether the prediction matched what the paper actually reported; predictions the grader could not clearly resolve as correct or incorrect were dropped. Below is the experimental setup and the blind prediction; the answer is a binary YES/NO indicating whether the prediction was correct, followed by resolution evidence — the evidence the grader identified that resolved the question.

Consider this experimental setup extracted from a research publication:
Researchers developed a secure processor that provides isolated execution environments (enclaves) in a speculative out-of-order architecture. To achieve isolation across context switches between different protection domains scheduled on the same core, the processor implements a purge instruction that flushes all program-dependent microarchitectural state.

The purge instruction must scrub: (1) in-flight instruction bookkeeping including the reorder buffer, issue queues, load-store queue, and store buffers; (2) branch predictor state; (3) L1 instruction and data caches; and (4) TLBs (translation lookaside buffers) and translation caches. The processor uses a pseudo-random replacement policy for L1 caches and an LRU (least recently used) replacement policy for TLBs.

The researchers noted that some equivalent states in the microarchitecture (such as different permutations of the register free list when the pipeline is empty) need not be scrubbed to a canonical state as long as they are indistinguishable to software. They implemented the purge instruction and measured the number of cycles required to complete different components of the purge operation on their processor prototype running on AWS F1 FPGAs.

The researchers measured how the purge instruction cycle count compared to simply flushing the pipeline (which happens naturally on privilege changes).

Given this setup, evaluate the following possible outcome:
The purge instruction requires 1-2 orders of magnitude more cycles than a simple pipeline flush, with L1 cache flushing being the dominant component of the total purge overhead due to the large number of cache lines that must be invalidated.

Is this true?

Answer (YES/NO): NO